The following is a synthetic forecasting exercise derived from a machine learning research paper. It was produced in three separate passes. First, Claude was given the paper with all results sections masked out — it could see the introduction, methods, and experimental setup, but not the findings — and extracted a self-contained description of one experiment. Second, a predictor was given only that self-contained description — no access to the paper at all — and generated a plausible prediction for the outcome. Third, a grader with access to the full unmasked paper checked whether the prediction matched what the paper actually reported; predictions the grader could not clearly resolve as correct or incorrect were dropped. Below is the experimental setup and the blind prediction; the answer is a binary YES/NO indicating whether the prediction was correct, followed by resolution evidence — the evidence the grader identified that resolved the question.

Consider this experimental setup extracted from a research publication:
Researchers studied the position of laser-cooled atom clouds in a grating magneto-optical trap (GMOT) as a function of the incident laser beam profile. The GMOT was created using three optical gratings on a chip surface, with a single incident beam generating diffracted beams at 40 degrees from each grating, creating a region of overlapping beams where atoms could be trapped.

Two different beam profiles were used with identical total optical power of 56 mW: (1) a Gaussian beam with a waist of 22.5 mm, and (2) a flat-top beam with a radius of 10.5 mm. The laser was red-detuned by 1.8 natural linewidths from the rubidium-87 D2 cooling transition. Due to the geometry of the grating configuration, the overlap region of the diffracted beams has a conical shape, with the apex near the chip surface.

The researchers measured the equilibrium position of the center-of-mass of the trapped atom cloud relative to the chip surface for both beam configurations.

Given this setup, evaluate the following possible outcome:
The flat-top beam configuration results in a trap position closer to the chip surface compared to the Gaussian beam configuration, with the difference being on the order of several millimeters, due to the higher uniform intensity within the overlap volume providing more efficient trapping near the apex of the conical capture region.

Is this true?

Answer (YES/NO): NO